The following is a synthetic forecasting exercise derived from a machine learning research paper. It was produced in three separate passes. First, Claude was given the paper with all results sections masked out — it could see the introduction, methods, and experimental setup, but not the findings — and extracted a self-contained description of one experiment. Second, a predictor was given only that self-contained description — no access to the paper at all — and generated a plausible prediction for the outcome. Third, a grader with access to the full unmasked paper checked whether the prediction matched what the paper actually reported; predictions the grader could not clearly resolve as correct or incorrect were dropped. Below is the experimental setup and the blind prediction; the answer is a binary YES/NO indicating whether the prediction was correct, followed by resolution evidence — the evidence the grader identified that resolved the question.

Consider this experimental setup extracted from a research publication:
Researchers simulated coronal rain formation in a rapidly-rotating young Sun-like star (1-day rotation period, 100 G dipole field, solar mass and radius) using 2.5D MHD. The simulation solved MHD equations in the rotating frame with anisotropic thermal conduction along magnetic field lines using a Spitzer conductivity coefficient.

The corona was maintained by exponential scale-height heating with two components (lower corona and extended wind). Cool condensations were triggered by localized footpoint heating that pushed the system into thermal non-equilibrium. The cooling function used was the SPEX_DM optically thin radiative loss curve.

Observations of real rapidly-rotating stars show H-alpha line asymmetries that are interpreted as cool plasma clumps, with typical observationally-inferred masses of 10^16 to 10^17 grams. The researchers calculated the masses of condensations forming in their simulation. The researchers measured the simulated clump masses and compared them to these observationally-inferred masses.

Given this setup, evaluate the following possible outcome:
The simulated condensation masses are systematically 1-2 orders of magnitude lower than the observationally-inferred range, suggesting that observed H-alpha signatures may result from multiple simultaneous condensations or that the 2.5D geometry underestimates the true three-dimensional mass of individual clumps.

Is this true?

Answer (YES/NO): YES